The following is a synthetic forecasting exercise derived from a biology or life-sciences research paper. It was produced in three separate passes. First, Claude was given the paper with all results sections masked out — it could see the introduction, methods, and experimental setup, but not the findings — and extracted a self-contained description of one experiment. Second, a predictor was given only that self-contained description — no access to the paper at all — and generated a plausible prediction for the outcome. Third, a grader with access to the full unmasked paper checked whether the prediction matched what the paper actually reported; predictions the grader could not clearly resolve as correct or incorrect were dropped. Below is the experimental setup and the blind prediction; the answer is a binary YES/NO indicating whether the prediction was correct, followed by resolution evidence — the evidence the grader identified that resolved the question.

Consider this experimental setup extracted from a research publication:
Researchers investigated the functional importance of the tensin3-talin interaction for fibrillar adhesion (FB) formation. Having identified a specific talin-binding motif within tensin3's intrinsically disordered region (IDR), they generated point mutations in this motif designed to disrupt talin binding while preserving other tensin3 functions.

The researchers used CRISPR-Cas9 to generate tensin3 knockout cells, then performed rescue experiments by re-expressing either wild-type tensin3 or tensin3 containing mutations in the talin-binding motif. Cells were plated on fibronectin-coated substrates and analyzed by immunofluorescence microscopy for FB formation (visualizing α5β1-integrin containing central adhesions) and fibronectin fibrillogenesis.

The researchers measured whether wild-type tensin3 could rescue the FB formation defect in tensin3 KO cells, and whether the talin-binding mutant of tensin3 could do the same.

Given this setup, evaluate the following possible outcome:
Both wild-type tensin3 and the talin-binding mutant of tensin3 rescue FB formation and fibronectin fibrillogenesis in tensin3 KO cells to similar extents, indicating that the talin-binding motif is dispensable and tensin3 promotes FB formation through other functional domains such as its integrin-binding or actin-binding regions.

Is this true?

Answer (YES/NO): NO